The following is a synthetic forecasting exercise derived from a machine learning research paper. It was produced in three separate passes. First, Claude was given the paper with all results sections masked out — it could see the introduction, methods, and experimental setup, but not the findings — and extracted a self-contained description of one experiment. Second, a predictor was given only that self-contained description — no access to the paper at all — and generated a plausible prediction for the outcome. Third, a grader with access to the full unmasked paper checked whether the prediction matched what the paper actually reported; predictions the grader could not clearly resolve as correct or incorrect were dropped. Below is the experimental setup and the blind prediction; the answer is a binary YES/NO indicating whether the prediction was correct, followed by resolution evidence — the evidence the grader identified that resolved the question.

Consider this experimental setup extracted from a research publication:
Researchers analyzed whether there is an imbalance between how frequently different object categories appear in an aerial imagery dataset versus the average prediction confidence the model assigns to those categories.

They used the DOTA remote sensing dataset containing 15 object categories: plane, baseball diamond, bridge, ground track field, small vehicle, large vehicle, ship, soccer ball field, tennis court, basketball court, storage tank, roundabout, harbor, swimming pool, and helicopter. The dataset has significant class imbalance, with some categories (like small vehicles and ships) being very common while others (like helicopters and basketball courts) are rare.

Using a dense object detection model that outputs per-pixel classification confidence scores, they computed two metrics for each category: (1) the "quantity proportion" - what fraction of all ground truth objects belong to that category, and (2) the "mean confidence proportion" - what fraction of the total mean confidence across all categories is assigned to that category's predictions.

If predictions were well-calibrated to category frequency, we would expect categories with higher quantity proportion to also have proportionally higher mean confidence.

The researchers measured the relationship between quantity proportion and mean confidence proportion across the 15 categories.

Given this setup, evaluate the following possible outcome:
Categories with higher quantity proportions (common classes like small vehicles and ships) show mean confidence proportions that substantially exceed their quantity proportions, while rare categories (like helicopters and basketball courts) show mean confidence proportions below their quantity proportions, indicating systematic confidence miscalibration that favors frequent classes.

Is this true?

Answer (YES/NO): NO